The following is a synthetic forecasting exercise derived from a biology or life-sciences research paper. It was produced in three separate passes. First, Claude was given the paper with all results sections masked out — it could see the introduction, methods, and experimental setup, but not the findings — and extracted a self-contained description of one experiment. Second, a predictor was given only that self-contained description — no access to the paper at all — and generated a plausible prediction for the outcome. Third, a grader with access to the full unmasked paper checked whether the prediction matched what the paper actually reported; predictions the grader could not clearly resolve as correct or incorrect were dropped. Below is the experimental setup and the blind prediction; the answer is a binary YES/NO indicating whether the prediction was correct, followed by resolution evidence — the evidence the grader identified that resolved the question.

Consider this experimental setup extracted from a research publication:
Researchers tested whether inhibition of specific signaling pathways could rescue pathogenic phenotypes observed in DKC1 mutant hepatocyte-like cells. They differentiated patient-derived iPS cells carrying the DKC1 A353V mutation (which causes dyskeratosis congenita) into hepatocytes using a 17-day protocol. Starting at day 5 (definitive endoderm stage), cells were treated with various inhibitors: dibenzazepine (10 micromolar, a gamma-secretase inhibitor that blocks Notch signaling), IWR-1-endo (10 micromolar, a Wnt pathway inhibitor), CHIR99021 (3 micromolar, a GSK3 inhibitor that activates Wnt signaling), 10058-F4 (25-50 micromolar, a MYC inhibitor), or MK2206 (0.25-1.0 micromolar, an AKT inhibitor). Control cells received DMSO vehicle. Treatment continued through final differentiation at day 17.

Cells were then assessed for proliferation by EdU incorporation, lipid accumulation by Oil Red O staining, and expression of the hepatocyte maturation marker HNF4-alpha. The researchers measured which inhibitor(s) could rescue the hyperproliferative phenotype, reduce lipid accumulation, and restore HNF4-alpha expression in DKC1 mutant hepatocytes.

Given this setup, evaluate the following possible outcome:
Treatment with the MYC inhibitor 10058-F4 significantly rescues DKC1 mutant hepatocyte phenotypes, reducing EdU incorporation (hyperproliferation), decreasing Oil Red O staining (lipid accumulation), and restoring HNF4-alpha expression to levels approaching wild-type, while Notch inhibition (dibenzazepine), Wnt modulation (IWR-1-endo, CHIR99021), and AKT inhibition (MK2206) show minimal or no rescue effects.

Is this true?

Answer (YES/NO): NO